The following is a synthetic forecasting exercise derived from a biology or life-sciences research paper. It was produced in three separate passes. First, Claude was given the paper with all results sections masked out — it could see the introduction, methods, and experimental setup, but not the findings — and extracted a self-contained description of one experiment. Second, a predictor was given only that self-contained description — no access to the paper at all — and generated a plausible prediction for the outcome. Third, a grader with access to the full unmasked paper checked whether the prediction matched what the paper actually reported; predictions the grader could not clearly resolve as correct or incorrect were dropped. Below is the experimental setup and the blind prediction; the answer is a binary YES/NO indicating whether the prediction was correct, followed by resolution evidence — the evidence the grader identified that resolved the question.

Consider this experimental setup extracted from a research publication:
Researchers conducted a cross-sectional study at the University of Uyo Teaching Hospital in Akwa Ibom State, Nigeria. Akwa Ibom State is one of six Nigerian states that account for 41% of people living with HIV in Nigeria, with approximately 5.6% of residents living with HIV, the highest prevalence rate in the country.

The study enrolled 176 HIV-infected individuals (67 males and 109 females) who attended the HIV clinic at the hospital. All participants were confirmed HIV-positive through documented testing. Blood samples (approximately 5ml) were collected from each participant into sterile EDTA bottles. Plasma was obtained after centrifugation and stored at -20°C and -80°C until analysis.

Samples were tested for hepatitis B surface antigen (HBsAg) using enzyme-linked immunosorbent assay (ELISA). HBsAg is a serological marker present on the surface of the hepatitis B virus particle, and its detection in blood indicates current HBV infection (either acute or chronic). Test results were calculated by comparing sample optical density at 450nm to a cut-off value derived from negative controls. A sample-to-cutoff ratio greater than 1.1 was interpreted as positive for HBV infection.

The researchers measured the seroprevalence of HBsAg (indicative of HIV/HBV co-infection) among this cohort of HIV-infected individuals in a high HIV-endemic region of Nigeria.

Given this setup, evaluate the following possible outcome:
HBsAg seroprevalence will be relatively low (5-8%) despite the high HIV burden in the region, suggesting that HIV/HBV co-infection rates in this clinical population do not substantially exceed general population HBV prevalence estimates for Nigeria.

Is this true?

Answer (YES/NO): YES